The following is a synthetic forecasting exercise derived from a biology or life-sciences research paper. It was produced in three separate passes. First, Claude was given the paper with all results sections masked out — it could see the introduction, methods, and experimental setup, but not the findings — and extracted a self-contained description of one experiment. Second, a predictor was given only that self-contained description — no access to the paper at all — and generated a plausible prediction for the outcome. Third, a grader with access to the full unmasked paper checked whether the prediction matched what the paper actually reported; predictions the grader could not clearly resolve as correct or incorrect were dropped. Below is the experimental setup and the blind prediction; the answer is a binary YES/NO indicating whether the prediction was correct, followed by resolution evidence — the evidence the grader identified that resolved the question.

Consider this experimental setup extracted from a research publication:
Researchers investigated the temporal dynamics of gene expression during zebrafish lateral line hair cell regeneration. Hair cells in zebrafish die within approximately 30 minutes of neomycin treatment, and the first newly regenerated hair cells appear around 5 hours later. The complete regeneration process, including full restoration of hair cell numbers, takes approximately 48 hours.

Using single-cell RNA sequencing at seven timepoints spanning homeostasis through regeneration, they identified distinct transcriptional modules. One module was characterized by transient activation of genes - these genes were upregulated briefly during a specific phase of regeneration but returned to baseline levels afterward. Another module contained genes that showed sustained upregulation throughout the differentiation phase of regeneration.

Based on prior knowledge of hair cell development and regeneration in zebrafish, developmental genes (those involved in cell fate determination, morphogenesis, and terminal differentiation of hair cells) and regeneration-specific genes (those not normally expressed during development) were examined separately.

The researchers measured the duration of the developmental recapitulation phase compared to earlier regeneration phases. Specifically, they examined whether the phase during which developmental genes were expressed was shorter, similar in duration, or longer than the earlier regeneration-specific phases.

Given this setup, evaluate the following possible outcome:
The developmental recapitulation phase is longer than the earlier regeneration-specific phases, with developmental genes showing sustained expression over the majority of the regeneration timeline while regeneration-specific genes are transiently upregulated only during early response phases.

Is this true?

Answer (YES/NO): YES